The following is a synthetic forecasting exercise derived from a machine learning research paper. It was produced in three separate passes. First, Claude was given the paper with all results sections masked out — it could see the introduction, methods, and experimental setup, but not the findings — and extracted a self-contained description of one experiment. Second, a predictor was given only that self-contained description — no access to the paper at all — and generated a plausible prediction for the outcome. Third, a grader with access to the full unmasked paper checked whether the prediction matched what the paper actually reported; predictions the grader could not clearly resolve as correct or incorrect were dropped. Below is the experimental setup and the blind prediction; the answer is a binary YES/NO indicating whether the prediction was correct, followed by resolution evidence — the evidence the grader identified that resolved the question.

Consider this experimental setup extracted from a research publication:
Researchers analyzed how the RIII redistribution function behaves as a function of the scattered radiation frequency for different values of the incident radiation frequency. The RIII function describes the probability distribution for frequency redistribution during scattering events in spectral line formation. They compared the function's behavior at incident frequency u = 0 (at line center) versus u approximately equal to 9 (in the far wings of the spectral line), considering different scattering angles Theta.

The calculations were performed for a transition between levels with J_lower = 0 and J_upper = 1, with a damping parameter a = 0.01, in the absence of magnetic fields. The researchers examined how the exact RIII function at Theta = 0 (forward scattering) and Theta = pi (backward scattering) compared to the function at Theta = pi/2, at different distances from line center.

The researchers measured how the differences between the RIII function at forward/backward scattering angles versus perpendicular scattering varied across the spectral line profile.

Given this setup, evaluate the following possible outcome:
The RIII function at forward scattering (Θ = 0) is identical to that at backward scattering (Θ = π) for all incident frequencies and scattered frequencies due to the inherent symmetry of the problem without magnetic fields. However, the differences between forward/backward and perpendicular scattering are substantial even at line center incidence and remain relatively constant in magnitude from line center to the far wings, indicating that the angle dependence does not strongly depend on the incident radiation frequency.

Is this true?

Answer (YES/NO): NO